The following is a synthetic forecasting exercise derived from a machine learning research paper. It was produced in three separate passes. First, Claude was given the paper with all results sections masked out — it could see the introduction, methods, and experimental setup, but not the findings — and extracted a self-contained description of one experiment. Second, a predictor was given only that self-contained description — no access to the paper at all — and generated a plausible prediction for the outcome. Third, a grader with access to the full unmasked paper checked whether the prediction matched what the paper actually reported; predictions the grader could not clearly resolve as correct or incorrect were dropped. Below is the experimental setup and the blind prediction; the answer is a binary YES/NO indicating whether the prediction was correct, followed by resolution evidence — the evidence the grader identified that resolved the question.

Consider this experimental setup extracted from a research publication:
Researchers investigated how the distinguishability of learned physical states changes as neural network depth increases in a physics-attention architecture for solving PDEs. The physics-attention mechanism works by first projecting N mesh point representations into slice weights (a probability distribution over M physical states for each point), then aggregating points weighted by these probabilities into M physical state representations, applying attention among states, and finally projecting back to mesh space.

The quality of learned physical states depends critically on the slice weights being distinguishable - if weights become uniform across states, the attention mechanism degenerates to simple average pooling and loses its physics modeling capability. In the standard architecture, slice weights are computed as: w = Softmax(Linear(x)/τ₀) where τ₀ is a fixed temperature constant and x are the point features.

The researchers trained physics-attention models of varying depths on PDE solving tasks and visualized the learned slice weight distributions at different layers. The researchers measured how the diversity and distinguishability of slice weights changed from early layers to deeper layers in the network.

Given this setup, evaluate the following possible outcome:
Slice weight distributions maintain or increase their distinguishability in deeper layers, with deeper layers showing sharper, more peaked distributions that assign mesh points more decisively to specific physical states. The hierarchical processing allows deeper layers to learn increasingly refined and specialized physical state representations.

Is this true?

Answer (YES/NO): NO